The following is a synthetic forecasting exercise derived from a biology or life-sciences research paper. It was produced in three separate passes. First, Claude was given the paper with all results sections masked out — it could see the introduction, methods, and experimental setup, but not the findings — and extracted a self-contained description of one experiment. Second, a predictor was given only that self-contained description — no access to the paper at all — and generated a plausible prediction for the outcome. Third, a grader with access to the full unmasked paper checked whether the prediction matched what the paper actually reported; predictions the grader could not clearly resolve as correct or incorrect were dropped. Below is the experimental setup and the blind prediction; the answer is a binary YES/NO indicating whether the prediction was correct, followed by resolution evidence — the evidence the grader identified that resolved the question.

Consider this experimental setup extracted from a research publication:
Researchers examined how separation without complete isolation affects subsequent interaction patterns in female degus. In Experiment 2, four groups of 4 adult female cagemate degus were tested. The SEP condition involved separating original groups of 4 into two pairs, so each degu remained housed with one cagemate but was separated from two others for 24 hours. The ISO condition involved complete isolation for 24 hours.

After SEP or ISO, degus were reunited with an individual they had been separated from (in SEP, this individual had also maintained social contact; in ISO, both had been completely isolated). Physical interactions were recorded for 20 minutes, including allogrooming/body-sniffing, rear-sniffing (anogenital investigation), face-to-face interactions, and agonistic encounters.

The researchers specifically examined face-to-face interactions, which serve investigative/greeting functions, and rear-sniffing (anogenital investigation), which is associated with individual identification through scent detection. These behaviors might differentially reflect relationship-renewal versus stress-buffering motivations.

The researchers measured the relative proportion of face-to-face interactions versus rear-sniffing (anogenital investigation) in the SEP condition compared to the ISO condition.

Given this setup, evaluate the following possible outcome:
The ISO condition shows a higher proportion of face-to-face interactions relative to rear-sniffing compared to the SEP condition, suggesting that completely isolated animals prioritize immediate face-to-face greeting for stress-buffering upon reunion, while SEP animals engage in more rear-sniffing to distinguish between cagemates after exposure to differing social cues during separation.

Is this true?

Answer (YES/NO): NO